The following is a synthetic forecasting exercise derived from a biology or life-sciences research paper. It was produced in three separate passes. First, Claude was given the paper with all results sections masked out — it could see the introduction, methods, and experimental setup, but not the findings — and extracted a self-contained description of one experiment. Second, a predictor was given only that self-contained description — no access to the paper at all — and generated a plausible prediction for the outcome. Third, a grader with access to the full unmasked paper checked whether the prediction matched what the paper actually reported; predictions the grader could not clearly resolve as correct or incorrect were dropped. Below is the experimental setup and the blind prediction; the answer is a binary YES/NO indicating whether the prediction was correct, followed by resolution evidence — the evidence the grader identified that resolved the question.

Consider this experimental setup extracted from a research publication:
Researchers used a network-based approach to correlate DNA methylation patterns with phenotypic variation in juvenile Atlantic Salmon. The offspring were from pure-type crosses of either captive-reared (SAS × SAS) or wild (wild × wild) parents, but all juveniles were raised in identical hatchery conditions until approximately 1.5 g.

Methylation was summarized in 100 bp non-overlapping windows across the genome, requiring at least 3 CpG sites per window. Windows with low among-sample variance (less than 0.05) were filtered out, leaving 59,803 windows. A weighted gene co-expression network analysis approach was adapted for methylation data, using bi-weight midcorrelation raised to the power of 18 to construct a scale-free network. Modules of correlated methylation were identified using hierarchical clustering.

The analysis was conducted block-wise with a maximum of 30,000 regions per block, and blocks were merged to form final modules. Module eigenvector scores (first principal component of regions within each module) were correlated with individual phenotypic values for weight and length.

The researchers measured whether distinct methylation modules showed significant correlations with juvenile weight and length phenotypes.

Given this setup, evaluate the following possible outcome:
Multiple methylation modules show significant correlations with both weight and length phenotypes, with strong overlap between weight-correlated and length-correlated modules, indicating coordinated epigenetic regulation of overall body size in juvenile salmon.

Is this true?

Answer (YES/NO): NO